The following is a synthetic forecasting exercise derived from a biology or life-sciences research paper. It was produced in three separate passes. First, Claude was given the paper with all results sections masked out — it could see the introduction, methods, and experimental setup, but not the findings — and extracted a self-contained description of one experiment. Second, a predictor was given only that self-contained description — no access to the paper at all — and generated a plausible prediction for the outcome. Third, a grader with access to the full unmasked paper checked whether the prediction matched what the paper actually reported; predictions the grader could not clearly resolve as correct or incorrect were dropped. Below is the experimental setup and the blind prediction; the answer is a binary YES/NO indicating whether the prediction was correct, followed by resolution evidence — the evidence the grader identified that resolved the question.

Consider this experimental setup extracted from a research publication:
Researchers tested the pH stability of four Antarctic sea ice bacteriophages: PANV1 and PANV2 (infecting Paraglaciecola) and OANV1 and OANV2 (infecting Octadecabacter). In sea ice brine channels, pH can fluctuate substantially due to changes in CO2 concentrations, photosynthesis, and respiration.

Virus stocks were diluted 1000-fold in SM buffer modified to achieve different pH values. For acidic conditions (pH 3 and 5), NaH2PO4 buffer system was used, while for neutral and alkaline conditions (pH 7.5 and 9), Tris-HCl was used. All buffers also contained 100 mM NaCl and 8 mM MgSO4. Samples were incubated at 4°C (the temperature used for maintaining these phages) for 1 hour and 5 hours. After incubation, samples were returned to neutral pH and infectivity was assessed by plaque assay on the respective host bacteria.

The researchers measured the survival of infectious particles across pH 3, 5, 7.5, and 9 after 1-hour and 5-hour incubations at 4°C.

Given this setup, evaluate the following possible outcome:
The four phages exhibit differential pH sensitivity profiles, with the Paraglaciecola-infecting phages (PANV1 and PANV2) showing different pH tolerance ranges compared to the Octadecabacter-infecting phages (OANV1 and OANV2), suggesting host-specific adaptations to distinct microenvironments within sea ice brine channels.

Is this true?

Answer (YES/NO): NO